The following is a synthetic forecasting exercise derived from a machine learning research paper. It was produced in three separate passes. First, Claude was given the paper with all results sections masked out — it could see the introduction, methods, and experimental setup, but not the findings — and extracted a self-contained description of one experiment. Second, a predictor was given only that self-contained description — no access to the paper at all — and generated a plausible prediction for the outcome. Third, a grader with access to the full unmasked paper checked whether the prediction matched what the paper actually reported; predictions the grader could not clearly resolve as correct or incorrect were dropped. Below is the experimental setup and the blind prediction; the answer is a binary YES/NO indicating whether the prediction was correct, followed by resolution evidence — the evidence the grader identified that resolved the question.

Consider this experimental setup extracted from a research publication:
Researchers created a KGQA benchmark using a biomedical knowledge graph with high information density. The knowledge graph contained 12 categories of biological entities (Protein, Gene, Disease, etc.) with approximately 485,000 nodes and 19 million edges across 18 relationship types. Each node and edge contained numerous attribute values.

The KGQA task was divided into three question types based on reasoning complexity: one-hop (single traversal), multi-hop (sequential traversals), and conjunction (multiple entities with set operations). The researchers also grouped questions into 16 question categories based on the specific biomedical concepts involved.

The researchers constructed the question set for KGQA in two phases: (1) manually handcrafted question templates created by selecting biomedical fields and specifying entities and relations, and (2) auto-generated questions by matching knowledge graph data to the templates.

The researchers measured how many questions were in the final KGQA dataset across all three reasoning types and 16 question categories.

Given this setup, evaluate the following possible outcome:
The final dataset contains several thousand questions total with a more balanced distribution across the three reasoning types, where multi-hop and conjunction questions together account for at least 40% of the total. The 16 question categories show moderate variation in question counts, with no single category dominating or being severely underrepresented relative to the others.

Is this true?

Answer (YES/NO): NO